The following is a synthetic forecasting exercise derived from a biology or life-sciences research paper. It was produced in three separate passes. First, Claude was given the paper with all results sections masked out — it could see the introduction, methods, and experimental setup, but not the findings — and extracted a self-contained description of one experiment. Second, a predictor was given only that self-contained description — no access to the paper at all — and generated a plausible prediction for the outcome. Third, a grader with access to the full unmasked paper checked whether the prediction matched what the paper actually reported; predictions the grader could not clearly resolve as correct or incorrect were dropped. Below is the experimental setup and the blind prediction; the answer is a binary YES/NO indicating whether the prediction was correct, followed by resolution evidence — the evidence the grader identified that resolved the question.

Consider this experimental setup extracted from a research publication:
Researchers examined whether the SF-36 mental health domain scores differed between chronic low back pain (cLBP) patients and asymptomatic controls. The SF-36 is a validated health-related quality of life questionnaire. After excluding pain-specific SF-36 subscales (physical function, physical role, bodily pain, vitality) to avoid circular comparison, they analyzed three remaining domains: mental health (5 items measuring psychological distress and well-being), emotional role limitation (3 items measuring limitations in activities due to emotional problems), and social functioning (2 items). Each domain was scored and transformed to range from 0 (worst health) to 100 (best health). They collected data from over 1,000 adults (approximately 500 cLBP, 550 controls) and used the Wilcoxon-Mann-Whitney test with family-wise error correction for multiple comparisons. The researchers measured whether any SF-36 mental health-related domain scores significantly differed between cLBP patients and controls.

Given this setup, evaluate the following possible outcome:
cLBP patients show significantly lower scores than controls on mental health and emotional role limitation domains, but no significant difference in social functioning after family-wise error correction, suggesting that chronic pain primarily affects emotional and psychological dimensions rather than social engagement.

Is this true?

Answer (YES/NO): NO